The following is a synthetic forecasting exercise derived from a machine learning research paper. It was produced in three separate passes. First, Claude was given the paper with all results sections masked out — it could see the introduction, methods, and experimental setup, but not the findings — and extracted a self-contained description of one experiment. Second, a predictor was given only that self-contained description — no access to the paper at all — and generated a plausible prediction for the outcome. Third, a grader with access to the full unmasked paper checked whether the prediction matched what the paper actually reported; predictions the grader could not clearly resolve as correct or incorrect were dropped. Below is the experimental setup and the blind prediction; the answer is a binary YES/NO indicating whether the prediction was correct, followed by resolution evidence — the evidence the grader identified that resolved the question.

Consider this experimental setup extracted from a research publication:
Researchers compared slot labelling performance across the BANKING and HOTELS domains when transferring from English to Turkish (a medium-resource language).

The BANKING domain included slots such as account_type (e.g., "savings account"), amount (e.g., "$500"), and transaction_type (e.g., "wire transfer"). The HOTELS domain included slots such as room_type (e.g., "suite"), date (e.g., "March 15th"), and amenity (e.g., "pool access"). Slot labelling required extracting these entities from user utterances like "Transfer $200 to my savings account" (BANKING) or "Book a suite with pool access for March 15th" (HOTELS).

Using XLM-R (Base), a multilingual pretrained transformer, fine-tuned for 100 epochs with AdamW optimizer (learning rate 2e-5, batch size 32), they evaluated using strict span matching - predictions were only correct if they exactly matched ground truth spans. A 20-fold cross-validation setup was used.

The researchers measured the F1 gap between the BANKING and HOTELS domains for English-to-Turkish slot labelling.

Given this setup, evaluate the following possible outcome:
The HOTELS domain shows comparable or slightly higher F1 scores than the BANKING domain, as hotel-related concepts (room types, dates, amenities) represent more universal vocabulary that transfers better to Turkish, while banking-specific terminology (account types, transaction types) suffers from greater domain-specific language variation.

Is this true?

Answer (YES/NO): NO